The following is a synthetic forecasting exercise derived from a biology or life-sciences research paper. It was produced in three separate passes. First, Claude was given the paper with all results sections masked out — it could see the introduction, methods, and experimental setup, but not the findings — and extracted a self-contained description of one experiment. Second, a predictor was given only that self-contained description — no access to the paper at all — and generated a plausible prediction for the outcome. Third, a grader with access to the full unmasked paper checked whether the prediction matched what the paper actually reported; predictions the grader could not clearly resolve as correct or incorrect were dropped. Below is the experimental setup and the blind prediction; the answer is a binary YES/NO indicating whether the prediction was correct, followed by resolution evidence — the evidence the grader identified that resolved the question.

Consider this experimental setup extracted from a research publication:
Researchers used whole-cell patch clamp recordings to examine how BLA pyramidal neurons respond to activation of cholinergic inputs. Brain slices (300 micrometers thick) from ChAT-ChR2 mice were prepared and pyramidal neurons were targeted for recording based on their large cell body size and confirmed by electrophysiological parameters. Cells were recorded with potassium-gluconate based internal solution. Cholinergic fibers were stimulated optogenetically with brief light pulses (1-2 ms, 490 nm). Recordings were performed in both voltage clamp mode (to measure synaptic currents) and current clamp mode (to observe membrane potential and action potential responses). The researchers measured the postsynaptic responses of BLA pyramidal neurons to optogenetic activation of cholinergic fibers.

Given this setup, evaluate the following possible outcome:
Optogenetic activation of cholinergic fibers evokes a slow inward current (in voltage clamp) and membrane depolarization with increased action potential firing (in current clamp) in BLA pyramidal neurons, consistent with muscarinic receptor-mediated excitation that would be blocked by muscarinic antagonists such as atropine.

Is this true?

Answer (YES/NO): NO